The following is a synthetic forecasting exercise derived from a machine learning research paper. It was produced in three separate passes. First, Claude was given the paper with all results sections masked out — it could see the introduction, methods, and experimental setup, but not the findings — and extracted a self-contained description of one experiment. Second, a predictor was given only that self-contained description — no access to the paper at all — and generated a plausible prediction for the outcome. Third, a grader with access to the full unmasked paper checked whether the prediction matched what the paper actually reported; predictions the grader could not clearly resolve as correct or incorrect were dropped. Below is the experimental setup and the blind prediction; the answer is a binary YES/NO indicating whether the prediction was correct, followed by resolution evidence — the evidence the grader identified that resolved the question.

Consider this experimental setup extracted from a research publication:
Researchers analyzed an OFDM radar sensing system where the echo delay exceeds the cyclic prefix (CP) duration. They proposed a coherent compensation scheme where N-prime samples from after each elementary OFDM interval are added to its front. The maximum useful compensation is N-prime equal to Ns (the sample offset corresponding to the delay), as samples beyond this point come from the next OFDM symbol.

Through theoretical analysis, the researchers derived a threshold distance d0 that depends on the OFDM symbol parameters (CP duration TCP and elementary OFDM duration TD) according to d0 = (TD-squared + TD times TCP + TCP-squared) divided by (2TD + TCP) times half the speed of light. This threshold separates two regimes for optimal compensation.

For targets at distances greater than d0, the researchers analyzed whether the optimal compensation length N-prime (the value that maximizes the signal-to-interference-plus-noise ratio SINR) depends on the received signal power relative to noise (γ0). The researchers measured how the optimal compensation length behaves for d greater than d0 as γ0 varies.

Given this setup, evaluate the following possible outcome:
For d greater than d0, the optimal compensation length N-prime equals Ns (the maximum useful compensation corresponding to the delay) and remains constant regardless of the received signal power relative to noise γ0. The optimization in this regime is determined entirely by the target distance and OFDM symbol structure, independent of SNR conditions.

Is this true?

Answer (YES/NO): YES